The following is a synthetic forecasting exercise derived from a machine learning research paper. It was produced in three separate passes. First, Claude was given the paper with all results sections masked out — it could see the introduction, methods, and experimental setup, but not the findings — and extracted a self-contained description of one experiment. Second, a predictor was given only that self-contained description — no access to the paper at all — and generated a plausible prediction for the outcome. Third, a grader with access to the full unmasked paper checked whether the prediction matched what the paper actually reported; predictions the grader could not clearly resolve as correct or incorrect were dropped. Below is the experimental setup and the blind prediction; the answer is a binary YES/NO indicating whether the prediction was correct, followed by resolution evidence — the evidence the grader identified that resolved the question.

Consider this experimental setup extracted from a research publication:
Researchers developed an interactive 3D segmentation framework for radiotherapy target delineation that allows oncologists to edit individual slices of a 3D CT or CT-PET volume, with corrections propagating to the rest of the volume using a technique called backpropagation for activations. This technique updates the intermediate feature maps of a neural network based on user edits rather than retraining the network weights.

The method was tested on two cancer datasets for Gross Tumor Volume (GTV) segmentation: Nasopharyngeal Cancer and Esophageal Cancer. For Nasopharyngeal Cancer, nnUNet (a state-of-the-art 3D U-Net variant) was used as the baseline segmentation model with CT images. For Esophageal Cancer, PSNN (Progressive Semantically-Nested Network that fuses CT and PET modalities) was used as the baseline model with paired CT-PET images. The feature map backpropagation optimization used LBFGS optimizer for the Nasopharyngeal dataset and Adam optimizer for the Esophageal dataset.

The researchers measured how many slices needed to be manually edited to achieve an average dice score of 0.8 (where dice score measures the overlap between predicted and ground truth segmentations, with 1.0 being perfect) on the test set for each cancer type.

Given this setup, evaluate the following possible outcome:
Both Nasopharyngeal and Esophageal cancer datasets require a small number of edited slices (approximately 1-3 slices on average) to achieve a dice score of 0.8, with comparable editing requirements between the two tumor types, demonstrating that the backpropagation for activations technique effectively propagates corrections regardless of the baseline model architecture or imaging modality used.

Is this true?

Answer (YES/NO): NO